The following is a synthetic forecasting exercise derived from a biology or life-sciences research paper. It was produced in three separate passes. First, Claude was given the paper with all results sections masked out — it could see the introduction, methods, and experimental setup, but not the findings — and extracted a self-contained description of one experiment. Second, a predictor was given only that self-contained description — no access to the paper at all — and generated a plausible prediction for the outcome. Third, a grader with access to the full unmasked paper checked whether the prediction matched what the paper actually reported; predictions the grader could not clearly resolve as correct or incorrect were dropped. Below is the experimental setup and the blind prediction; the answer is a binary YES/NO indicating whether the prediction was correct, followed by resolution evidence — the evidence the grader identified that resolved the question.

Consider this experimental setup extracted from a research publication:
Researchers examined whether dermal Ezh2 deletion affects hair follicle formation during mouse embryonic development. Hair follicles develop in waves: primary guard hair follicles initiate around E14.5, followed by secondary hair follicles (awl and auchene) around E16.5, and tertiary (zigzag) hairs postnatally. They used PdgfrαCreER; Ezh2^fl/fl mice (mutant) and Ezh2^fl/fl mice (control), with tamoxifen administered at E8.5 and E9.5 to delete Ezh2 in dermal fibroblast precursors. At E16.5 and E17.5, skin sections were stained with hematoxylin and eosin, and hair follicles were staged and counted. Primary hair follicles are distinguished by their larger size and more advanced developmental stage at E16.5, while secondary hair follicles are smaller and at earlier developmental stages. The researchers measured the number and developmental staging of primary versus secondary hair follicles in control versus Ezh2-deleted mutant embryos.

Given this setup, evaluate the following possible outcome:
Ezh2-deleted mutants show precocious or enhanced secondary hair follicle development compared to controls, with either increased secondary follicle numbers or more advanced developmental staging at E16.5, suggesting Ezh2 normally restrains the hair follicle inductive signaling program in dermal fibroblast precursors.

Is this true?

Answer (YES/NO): NO